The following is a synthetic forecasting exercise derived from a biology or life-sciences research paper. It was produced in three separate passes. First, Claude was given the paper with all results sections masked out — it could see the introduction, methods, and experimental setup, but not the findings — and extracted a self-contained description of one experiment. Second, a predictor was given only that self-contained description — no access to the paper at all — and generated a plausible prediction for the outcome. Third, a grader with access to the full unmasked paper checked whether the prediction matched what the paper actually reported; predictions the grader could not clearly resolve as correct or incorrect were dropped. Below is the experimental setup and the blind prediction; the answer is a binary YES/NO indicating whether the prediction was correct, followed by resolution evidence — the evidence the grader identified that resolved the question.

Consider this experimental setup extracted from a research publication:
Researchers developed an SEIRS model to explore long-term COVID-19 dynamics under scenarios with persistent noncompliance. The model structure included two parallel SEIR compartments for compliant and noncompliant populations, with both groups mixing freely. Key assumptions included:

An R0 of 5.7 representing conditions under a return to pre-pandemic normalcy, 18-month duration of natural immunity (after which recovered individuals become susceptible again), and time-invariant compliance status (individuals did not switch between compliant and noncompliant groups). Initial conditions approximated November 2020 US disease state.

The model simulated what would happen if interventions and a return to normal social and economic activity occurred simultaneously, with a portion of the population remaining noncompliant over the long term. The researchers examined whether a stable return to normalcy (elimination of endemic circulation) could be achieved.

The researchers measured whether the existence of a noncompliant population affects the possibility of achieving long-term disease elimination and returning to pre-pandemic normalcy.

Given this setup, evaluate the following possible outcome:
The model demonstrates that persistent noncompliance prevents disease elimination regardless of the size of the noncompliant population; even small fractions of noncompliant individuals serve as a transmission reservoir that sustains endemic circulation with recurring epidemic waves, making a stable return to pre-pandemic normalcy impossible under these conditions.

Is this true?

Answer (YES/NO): NO